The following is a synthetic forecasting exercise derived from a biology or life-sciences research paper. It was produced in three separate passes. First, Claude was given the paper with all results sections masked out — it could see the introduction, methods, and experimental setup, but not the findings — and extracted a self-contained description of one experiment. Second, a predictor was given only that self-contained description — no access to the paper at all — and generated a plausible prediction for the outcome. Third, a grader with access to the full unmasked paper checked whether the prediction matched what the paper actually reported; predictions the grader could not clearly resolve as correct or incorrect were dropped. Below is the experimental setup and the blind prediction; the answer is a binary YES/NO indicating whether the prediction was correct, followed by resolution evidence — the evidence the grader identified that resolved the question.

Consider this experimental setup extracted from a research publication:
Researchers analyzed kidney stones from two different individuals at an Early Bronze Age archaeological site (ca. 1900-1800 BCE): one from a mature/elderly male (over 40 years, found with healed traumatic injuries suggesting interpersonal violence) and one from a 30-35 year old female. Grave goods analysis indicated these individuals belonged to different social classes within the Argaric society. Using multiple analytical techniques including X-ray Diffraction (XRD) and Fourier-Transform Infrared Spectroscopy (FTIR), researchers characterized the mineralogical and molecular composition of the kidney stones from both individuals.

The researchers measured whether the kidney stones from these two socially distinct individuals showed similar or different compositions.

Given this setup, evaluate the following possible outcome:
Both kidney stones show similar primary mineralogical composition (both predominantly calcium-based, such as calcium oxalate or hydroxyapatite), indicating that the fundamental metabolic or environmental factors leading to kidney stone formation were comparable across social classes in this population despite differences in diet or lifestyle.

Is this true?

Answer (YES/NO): YES